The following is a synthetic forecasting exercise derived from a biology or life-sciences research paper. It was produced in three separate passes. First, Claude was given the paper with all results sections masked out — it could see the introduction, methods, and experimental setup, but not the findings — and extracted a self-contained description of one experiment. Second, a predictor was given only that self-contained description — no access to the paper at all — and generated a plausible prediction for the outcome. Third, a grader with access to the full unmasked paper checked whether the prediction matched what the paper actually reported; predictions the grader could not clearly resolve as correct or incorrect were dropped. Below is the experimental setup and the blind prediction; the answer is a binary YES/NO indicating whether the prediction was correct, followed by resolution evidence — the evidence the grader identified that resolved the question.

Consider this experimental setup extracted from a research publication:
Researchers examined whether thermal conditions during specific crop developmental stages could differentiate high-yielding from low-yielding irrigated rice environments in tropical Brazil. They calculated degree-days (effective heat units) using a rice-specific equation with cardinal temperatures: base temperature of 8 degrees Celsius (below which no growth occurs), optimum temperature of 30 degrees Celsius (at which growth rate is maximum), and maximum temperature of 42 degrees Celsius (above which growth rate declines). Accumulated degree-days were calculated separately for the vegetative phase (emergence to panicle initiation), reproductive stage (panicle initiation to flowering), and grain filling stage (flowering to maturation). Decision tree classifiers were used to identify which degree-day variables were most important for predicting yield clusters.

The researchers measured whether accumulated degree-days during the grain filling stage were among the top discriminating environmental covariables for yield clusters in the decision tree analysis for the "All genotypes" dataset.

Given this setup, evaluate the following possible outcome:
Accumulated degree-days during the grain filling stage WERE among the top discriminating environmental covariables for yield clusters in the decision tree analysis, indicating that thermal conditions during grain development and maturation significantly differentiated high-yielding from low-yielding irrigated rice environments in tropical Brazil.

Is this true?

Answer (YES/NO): NO